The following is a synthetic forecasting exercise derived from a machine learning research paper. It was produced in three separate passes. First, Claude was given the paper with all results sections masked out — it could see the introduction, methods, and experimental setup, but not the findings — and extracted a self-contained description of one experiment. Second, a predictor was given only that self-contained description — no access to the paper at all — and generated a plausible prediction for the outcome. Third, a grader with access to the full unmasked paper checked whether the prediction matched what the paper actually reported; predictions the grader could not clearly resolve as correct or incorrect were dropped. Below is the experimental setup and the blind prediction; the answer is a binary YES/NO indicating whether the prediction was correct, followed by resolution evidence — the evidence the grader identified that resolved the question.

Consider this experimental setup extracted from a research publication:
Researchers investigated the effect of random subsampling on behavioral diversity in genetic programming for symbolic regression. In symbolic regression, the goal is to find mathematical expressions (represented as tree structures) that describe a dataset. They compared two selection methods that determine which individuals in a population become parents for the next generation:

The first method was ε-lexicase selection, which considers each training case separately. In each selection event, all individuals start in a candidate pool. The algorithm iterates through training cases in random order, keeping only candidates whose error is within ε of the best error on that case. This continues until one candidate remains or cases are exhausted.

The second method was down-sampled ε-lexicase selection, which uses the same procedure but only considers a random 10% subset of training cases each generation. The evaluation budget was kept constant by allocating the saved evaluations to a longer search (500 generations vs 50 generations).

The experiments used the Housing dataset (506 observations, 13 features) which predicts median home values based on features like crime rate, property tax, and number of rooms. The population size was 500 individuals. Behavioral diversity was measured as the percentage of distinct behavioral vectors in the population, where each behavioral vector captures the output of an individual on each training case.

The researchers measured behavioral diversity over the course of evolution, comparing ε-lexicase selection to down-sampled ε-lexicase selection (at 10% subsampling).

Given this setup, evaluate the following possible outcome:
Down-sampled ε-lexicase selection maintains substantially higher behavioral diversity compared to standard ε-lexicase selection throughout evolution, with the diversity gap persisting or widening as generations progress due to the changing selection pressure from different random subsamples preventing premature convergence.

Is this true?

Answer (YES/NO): NO